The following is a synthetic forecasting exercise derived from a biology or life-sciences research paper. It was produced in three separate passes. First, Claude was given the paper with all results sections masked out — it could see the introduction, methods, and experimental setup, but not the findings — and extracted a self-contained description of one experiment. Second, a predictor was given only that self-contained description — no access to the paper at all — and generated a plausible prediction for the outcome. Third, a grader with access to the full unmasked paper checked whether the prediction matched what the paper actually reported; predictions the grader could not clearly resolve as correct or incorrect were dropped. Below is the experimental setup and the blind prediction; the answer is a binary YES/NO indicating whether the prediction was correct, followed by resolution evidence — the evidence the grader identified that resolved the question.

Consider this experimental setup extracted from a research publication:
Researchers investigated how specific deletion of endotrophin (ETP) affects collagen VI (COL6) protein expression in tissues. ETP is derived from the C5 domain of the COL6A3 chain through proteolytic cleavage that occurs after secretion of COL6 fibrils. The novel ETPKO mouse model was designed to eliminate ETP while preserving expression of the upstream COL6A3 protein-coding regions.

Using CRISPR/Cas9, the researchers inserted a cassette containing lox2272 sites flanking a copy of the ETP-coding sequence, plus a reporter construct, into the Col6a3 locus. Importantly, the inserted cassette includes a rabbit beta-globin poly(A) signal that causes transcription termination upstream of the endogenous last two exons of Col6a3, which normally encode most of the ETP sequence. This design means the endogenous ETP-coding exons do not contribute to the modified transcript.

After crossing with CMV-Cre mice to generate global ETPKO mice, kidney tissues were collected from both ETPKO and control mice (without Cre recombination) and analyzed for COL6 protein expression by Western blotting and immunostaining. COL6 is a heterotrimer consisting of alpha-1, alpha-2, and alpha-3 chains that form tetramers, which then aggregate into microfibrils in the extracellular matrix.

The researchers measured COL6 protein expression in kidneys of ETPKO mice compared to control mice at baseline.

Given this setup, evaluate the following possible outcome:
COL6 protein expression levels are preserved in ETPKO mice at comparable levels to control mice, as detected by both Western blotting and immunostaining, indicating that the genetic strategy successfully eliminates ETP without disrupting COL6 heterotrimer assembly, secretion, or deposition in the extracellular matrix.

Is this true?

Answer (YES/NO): NO